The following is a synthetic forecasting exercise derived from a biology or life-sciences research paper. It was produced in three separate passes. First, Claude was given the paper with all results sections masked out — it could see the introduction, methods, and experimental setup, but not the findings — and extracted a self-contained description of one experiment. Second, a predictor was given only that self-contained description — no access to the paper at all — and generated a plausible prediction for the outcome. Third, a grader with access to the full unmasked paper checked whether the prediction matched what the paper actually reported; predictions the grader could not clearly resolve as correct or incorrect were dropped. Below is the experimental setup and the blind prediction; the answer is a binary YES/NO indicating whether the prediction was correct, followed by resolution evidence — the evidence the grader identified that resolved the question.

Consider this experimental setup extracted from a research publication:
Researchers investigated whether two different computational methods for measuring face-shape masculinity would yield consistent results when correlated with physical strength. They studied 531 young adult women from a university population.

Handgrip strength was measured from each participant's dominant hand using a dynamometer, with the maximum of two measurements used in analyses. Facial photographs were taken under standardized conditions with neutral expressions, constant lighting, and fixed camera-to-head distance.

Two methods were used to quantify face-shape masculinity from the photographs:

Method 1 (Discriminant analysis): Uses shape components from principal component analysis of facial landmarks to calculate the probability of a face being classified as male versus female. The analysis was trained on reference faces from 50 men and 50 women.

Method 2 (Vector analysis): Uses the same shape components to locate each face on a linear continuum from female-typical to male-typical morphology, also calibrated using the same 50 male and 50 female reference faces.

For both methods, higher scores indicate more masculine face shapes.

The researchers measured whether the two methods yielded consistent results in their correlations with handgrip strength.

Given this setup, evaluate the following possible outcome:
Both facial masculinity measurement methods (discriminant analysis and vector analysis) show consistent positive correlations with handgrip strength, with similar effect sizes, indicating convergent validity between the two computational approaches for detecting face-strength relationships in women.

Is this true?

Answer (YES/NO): NO